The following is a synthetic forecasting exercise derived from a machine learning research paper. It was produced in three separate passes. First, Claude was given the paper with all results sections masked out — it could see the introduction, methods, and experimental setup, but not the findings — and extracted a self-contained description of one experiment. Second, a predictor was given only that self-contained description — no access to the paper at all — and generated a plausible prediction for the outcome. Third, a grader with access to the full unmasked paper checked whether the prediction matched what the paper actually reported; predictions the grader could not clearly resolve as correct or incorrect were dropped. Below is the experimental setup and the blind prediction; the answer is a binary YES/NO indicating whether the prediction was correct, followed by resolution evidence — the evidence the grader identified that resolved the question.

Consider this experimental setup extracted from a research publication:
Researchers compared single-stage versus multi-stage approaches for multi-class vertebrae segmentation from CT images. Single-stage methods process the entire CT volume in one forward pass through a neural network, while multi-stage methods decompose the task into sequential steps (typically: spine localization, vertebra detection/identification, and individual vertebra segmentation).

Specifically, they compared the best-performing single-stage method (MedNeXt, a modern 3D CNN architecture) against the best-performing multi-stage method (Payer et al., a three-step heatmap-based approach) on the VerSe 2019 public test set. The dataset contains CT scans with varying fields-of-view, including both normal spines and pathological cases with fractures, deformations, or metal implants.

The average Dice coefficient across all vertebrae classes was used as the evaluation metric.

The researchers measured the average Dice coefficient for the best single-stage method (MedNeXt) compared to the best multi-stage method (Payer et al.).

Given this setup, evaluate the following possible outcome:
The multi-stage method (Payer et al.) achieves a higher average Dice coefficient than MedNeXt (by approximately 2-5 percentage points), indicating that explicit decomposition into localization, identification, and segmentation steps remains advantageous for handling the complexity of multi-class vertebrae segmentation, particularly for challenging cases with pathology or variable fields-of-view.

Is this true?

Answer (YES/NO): YES